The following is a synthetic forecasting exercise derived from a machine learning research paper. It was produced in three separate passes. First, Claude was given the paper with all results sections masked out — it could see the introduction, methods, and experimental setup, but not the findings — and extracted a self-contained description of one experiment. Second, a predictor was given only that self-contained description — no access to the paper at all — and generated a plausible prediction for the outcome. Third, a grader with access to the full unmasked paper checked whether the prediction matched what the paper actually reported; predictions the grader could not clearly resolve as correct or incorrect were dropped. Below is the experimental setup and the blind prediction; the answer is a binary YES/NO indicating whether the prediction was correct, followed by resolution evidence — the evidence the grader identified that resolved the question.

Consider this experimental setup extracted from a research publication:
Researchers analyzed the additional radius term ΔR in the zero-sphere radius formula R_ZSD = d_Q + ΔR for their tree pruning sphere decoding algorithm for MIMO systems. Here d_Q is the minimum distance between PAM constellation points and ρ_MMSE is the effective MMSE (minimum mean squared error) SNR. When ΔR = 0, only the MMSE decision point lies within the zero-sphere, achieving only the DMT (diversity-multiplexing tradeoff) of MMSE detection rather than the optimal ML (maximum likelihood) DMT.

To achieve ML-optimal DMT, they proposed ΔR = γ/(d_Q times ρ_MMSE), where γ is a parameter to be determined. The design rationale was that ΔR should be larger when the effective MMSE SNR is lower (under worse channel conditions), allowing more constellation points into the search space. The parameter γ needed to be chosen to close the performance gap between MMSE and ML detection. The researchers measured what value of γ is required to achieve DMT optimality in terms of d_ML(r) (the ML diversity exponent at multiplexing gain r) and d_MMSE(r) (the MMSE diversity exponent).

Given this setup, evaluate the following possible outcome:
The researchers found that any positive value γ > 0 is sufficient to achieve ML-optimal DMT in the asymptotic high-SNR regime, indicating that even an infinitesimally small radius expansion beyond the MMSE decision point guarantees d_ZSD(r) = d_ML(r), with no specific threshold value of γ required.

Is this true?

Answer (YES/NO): NO